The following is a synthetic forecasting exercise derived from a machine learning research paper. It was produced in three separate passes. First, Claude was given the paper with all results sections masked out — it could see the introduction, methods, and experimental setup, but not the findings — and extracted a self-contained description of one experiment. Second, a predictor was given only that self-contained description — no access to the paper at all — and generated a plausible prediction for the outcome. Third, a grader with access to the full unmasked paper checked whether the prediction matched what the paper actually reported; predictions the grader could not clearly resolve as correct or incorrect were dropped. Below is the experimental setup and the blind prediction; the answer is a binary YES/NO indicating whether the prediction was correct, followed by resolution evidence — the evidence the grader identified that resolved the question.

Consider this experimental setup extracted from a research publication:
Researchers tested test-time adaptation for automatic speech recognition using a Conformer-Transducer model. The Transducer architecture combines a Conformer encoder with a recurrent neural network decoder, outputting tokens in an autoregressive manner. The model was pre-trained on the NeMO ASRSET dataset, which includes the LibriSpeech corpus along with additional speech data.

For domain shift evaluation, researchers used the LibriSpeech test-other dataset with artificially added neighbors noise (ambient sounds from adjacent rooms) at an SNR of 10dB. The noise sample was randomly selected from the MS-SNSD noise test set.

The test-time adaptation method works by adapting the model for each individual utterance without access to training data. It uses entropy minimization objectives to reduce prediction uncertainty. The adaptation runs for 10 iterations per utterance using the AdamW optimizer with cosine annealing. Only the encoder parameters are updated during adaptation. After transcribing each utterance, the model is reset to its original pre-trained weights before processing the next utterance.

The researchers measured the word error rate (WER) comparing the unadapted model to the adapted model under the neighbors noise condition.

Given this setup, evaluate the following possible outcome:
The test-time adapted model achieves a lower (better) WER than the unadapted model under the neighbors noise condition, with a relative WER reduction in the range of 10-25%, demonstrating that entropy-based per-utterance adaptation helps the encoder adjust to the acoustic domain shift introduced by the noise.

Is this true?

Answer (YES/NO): NO